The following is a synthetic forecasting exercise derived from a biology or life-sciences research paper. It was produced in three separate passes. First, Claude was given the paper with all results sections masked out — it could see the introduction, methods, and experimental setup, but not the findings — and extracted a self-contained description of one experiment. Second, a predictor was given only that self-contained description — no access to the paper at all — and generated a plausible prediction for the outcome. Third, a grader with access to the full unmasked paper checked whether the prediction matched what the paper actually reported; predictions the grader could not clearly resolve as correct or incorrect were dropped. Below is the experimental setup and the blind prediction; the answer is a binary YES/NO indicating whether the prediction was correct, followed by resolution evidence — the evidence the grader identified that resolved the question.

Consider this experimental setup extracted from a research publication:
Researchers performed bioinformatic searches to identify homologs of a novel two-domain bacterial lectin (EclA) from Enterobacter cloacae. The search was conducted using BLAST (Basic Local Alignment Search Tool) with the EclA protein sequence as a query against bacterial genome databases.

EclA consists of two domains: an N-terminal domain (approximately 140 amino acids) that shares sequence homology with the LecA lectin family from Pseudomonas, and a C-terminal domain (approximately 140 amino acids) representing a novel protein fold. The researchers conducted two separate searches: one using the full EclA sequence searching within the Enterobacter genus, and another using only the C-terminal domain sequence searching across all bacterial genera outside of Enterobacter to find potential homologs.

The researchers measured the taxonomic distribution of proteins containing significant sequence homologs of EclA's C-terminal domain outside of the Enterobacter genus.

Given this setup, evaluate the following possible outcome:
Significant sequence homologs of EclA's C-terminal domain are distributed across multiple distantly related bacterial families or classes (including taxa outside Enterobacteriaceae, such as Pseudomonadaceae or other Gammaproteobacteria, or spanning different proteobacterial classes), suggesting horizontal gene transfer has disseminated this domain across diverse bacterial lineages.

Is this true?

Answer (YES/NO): YES